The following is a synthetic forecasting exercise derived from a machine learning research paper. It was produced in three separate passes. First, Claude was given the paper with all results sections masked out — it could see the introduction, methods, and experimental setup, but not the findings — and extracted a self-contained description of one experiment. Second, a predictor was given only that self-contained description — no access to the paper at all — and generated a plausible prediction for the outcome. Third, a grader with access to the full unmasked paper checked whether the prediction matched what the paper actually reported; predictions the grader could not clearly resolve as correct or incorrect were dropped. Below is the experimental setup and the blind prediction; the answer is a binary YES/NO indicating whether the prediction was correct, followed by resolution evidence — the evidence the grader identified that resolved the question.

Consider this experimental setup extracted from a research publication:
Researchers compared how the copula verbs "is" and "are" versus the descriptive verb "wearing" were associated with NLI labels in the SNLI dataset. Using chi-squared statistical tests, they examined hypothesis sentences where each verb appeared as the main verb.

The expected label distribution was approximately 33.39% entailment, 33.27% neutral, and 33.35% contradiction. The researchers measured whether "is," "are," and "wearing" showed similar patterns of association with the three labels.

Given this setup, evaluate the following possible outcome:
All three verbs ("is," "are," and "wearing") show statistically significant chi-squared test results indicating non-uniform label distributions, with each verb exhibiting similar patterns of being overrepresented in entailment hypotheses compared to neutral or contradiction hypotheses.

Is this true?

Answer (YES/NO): NO